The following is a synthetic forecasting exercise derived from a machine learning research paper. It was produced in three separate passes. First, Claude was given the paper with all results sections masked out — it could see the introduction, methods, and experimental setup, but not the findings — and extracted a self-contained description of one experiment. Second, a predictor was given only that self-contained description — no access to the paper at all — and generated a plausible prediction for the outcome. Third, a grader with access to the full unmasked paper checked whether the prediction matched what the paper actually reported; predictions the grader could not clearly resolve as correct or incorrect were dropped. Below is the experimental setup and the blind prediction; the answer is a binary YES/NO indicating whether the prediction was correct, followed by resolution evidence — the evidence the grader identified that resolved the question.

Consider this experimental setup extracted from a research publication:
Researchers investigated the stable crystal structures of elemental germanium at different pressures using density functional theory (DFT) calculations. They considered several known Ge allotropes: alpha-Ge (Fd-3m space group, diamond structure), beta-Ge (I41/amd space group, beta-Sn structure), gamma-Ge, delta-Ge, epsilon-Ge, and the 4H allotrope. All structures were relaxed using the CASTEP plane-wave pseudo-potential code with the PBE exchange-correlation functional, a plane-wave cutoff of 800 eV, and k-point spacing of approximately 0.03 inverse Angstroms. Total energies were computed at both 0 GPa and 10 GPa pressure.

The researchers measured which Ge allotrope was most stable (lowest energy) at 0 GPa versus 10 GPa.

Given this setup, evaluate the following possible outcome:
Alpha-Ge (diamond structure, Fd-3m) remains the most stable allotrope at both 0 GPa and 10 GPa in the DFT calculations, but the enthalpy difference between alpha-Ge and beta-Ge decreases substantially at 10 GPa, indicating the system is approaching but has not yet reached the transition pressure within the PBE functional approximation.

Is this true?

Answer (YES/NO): NO